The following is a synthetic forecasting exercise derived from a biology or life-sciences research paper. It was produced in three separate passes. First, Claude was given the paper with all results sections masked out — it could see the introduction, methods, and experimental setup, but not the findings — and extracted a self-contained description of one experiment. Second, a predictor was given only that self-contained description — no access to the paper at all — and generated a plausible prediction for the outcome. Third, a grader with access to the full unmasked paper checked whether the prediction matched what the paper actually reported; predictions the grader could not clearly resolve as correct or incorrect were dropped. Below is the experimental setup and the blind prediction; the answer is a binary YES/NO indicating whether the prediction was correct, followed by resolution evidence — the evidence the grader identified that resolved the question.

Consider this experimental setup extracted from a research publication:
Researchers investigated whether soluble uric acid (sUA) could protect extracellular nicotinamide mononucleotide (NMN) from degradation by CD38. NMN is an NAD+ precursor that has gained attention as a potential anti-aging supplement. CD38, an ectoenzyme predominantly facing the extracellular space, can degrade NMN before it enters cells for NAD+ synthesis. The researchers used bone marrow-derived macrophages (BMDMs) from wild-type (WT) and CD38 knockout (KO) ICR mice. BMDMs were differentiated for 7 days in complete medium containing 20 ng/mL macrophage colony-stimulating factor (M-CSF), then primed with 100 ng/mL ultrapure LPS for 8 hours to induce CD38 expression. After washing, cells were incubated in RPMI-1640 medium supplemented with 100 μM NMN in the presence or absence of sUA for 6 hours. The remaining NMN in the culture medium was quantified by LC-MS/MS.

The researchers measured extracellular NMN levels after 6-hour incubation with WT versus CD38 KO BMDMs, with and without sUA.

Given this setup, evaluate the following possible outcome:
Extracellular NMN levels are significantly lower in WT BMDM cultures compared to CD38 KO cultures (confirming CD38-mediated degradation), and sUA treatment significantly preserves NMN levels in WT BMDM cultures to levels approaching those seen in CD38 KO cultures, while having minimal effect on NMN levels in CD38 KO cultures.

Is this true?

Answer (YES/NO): YES